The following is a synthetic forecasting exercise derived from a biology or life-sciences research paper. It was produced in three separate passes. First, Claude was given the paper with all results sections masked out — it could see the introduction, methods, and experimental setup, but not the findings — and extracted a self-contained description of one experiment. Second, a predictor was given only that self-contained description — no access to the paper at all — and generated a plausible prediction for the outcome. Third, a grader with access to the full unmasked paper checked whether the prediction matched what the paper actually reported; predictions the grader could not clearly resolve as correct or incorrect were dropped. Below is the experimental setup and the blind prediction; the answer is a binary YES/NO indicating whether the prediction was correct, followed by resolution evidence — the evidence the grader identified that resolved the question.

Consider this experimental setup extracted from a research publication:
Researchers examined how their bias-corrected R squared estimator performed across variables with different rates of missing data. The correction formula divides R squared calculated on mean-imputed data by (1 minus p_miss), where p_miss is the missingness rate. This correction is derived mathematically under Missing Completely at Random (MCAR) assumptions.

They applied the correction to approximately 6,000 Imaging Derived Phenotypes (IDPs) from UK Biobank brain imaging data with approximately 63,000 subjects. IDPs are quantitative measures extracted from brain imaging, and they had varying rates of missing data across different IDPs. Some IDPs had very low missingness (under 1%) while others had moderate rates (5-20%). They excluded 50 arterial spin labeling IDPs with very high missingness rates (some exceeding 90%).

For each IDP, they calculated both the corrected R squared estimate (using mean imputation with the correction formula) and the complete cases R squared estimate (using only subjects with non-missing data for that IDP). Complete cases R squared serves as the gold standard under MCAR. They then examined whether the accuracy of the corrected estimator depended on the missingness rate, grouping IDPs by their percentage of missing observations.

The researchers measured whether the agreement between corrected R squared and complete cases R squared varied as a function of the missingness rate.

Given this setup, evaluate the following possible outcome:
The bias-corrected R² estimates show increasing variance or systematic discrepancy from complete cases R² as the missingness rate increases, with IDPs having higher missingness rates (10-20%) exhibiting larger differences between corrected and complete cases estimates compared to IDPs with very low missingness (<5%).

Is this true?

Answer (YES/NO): NO